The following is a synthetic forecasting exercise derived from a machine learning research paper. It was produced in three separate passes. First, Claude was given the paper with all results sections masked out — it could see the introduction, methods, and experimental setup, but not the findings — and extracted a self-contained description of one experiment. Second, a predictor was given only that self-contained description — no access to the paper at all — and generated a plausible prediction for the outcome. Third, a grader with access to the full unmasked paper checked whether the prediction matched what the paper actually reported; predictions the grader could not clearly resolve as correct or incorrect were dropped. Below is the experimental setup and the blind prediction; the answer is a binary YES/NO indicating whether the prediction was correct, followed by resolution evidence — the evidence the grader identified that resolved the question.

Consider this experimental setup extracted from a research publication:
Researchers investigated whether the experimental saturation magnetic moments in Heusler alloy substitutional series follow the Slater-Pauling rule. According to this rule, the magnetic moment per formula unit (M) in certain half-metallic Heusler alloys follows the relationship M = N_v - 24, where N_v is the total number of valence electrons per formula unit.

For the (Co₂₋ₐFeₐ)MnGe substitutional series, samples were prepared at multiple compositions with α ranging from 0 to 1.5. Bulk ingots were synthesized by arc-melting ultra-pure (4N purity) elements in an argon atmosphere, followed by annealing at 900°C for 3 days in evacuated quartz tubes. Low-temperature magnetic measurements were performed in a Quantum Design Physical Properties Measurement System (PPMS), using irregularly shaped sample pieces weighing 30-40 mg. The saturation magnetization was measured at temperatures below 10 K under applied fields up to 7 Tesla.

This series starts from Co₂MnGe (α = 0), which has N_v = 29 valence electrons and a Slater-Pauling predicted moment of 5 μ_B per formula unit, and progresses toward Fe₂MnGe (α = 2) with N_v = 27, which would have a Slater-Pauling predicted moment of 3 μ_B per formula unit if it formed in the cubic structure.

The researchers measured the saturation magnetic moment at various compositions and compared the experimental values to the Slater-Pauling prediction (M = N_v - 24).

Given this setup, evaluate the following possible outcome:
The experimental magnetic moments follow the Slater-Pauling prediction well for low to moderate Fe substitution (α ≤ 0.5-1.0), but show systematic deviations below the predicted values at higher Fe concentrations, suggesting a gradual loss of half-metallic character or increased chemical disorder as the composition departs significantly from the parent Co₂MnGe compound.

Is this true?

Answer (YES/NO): NO